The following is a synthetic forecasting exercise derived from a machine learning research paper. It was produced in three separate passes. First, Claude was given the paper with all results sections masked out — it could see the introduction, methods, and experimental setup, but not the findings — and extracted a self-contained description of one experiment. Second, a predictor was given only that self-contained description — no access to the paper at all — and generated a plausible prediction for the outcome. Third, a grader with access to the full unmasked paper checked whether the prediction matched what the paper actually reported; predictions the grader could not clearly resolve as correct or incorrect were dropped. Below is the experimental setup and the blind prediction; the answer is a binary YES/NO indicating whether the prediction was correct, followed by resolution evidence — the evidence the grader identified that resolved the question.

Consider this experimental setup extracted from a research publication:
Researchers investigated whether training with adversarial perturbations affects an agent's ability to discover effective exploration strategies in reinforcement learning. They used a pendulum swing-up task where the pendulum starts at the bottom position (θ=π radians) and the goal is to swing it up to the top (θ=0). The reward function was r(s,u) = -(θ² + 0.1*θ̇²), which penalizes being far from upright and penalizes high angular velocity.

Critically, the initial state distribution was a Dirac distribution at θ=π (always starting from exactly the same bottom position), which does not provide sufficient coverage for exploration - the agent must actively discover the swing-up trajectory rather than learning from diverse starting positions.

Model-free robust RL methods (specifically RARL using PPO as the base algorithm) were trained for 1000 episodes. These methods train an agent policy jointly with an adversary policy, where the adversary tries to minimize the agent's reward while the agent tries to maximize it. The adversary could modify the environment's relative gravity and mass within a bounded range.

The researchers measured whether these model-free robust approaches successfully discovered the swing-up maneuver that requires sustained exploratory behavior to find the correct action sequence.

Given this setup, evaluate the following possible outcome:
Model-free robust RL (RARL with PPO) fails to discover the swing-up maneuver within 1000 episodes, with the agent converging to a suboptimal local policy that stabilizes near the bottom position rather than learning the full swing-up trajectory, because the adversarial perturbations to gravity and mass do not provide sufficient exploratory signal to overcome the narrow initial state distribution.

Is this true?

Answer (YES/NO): YES